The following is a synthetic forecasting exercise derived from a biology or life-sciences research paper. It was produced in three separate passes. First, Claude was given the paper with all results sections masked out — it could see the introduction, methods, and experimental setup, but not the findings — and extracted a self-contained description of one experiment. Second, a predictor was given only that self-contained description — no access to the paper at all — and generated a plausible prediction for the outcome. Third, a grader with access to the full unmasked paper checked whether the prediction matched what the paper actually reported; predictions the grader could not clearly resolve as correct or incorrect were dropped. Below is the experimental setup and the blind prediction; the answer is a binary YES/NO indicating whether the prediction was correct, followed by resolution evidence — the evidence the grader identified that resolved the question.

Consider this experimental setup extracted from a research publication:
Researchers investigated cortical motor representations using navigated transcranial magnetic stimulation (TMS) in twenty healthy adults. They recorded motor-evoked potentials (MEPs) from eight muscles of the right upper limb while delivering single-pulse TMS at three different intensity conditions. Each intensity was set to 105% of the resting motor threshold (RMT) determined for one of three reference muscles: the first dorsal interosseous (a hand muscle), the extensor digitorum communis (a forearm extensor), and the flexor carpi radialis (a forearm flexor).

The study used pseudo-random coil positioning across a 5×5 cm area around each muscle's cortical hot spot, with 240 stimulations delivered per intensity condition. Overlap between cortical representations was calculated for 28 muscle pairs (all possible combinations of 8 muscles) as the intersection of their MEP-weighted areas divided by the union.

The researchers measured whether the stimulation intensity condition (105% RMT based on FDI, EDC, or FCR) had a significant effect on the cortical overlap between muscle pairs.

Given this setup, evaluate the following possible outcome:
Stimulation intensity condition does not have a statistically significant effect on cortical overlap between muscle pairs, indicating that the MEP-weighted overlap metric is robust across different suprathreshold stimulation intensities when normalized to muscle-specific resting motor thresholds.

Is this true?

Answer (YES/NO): NO